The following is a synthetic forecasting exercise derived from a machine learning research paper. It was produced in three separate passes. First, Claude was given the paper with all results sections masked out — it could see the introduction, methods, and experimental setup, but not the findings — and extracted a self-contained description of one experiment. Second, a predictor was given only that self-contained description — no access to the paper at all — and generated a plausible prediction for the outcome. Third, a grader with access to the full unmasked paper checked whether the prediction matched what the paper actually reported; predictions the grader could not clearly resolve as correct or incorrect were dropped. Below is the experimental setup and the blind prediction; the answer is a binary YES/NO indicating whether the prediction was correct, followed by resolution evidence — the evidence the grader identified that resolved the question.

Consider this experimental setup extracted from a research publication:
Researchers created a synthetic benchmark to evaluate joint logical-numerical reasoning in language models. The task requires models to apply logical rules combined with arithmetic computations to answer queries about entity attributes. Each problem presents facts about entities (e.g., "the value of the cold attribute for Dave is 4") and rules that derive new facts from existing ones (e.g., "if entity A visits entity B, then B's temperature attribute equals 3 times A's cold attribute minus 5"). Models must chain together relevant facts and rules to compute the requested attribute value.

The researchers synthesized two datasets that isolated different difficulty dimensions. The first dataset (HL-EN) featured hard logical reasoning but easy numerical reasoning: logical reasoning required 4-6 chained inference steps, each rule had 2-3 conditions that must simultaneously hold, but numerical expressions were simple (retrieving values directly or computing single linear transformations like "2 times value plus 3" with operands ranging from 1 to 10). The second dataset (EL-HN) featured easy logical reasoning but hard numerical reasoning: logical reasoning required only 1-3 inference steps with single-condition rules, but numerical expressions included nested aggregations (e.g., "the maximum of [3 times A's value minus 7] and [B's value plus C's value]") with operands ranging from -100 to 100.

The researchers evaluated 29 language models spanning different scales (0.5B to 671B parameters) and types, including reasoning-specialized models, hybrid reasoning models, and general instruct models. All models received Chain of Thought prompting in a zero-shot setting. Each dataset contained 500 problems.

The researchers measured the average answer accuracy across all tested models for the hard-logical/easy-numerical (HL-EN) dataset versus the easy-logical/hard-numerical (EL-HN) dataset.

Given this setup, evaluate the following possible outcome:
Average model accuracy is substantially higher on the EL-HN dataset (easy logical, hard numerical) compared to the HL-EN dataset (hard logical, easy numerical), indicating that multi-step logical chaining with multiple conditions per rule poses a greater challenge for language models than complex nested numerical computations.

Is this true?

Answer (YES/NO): NO